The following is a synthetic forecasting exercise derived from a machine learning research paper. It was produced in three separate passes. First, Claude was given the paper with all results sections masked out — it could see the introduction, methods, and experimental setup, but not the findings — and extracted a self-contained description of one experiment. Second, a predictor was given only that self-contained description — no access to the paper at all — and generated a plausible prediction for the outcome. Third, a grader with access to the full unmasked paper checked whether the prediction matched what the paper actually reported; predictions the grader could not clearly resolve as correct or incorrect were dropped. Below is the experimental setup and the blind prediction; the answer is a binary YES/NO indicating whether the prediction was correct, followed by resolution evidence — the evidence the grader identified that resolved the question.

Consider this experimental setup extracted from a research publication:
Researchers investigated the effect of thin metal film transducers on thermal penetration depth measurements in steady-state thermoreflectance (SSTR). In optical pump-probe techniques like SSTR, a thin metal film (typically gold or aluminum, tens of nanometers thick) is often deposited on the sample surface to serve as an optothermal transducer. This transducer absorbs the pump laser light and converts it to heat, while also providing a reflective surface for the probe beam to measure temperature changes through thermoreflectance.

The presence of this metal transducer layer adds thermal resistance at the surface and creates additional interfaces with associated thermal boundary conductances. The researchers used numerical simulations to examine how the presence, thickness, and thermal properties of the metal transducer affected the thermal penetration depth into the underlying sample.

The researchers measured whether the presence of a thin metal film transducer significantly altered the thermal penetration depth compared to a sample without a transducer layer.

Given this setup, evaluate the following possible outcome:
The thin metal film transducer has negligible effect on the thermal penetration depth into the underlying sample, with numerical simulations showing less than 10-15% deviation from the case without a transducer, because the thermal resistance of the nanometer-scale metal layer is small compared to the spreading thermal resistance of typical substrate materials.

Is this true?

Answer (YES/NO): NO